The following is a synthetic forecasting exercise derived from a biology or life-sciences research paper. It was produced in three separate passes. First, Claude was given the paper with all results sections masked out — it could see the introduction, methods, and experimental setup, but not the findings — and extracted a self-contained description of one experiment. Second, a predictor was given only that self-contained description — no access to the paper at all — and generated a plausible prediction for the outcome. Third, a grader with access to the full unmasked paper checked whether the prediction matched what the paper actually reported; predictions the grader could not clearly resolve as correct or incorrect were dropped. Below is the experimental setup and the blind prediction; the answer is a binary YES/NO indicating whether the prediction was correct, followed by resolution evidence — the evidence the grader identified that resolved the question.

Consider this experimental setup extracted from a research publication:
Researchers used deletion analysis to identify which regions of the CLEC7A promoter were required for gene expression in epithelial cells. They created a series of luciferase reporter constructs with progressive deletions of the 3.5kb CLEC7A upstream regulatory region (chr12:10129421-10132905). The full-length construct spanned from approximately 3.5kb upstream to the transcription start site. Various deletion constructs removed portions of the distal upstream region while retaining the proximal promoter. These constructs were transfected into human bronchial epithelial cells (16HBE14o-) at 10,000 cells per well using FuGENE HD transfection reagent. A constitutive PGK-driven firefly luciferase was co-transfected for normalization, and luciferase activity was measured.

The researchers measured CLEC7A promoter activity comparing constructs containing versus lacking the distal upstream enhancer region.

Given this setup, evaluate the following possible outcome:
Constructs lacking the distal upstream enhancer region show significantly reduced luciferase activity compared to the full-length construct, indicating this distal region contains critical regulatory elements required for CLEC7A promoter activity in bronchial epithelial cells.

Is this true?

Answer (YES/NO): YES